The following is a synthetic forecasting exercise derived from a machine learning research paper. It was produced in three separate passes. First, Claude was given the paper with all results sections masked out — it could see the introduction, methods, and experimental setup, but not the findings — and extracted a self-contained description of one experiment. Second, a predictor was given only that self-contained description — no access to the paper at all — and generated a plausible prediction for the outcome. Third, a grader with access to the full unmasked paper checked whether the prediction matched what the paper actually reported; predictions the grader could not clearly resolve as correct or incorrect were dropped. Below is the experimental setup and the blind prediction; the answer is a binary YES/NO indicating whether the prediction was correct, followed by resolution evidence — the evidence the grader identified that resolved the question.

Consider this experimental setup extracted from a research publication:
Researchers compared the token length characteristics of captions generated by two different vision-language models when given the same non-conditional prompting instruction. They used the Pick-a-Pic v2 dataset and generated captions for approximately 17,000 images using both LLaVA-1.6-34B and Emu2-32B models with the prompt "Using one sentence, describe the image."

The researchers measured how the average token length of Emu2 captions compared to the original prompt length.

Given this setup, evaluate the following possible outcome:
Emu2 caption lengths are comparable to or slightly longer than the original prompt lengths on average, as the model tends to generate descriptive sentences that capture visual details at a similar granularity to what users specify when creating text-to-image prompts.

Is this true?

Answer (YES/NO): NO